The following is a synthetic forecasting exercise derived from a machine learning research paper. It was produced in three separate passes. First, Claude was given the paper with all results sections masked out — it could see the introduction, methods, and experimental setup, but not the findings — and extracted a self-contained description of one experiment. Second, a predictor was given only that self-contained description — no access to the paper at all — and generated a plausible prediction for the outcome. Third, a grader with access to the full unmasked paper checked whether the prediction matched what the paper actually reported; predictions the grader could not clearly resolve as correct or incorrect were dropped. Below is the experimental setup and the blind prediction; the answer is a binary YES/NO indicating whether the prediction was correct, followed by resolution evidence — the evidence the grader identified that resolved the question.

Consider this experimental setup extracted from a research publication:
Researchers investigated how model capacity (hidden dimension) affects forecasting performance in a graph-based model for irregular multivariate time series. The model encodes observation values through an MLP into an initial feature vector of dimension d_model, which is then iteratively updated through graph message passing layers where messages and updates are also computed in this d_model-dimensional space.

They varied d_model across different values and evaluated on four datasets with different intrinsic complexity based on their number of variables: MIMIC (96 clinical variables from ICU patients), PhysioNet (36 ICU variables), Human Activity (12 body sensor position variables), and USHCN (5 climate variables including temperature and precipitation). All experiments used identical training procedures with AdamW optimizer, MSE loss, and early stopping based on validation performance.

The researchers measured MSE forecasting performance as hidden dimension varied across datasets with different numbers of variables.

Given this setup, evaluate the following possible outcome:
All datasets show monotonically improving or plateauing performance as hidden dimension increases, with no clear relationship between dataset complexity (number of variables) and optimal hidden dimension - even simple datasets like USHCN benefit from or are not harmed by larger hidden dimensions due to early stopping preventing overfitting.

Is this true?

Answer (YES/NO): NO